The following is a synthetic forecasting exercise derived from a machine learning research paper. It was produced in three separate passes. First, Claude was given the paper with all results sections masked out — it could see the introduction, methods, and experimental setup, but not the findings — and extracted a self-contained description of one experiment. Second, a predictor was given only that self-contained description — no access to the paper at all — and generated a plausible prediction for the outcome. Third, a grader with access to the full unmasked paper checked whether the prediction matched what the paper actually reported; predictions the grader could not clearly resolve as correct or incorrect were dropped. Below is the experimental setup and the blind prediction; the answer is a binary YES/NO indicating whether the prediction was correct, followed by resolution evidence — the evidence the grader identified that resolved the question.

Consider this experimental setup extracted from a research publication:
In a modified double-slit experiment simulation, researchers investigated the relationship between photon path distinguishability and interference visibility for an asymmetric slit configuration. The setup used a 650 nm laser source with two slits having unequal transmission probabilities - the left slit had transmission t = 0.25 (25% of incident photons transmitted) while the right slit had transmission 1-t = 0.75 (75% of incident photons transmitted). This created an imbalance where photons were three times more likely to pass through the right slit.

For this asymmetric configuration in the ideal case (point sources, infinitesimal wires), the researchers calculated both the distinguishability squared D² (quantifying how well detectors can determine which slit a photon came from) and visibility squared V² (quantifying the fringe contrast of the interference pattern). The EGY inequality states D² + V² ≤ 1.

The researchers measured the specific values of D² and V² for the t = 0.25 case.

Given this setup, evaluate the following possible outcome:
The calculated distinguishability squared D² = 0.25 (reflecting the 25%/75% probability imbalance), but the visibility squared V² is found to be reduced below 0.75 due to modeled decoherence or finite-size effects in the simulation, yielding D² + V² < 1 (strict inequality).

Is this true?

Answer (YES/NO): NO